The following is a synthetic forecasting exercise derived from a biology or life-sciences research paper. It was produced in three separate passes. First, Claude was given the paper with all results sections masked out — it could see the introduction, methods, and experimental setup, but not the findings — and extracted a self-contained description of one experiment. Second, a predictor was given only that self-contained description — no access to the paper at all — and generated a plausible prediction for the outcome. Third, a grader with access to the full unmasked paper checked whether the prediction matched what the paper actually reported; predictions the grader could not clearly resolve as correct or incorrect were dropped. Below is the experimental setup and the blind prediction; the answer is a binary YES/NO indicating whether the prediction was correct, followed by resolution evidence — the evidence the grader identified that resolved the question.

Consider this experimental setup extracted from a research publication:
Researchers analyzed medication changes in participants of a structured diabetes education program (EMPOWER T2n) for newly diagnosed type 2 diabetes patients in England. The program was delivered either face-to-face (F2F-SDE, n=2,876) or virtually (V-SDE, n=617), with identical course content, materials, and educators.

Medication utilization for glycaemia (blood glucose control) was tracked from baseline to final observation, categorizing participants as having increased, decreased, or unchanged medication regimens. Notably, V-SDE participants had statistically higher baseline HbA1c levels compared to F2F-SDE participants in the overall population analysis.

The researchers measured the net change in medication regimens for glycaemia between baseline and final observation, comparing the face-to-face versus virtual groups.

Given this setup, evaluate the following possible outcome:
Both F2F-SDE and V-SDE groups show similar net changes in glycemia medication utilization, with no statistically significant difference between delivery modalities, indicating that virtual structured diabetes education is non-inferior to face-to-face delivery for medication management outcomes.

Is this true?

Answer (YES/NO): NO